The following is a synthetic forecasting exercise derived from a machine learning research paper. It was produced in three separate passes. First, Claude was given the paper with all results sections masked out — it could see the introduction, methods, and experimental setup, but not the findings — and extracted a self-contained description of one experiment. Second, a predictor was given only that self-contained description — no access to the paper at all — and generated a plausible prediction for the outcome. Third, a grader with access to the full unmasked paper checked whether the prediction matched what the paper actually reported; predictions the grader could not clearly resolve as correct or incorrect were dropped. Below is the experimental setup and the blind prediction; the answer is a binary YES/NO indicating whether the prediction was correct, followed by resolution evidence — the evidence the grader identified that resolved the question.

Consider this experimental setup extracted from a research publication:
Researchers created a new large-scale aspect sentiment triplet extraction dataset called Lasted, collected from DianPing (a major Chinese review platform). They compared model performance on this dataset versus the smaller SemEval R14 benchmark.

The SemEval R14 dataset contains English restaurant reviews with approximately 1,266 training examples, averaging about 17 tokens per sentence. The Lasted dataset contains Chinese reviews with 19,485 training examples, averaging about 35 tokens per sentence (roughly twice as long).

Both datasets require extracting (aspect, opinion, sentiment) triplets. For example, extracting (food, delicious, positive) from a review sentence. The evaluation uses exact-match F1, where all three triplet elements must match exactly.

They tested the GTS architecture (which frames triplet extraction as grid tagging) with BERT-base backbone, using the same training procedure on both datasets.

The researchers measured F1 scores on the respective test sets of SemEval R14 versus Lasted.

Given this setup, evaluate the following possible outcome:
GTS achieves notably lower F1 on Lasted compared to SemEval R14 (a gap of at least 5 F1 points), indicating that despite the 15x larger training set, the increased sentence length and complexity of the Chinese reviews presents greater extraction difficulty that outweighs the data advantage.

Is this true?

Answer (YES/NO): YES